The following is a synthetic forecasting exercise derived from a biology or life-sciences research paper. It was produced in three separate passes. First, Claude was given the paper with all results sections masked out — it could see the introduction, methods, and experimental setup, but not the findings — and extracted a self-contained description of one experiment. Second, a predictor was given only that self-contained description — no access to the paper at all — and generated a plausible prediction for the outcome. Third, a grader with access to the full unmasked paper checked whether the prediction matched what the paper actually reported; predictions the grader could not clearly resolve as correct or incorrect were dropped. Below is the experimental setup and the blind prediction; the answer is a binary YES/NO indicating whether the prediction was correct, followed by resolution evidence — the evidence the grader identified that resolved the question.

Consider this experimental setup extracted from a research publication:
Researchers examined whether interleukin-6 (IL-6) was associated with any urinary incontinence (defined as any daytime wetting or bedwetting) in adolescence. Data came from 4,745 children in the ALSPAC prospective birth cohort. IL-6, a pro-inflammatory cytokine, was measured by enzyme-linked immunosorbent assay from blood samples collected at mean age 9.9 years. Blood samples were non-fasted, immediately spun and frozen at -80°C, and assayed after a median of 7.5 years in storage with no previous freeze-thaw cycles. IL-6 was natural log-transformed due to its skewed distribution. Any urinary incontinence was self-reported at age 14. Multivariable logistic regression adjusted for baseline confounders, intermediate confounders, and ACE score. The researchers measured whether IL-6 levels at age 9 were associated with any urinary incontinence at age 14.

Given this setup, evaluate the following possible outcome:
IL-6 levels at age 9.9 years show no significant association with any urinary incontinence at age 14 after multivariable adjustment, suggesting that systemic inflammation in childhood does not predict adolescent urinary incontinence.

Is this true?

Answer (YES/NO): NO